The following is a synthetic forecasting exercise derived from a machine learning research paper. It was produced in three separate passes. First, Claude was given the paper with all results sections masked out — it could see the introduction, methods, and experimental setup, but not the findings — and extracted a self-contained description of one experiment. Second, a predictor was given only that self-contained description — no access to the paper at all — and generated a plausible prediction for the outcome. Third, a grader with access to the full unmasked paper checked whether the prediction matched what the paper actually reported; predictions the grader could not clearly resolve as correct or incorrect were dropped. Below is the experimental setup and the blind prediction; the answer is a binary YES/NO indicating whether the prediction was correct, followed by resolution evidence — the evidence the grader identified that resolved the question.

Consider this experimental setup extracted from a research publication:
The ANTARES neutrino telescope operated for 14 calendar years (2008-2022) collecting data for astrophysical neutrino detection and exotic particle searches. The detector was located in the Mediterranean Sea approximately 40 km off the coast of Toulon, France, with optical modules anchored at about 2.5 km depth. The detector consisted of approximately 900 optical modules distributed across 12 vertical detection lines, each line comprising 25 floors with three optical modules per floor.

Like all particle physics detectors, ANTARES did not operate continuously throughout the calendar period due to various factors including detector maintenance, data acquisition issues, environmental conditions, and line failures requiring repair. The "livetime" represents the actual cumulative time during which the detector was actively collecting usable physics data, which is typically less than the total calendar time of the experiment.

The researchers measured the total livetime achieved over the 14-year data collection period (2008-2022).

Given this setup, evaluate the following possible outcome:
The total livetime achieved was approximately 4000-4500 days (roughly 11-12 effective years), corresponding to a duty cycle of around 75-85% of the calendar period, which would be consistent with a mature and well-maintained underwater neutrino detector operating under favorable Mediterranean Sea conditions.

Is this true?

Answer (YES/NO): NO